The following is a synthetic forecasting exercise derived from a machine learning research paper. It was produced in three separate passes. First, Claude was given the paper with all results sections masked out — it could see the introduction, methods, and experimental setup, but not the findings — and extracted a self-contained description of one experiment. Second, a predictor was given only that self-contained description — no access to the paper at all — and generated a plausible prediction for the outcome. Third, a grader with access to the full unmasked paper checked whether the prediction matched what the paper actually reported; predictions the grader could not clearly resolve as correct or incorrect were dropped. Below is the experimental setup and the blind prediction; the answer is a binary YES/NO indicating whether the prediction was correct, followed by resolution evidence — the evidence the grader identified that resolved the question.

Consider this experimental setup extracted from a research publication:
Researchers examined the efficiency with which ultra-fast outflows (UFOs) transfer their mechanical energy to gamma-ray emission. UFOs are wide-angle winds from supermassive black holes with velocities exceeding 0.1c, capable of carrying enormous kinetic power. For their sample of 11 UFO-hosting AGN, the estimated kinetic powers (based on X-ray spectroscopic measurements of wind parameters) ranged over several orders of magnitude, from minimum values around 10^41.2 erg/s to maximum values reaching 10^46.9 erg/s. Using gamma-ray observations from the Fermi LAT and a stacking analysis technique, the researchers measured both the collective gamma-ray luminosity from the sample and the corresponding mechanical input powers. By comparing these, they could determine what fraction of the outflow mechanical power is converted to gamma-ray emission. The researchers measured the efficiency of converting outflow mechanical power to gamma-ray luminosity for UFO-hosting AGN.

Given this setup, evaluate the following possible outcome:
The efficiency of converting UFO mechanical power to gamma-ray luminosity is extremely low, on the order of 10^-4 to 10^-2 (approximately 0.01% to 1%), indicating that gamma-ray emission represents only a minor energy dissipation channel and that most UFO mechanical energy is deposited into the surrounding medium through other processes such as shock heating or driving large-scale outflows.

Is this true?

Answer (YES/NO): YES